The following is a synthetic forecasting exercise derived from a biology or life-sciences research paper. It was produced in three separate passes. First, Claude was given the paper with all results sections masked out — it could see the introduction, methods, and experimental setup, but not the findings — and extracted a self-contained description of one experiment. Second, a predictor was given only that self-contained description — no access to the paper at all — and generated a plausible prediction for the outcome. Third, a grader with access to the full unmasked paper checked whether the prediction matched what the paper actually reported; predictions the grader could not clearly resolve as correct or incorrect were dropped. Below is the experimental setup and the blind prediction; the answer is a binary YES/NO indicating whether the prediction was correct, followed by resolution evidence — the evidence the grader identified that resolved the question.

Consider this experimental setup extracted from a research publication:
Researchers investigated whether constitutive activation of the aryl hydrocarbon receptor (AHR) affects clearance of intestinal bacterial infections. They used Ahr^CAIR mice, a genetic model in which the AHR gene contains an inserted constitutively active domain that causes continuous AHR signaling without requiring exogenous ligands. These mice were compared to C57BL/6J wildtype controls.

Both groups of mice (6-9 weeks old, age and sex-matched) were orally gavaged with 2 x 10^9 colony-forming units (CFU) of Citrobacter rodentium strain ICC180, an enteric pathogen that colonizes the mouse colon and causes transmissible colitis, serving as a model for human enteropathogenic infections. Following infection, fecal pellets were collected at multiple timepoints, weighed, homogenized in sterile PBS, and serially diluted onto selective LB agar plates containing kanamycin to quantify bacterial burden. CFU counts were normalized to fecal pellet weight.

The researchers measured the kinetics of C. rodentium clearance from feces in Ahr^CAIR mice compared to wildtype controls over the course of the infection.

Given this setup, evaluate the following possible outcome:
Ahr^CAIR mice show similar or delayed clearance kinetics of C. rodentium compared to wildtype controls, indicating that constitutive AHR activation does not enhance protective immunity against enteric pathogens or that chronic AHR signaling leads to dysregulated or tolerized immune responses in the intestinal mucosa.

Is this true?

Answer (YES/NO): NO